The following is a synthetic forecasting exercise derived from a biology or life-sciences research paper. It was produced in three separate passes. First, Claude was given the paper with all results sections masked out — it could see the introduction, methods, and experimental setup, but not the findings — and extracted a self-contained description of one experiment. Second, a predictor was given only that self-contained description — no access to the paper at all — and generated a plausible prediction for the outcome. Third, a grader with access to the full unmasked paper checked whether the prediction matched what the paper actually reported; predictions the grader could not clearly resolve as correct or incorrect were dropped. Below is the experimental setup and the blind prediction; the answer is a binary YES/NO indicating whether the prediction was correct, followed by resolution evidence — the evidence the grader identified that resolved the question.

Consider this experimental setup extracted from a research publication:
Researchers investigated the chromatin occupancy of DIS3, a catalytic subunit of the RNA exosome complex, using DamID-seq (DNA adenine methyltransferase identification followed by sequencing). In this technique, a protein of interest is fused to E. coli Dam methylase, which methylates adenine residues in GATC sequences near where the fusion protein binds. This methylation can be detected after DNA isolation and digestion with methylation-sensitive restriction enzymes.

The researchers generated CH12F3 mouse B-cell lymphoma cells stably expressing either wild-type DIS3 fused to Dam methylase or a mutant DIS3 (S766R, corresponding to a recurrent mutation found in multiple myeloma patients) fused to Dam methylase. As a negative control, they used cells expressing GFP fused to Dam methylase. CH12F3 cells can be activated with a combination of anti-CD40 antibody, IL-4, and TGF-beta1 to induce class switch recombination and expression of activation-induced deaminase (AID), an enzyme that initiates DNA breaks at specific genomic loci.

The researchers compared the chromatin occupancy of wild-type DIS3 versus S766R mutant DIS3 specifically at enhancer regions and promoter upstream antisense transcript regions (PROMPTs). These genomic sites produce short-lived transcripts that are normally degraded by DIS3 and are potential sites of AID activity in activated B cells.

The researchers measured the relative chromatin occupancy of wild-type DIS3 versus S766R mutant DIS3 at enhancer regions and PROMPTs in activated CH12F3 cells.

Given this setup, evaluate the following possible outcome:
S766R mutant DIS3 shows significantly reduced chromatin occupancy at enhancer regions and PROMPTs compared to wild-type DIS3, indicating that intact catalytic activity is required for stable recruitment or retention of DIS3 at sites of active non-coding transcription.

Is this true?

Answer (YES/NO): NO